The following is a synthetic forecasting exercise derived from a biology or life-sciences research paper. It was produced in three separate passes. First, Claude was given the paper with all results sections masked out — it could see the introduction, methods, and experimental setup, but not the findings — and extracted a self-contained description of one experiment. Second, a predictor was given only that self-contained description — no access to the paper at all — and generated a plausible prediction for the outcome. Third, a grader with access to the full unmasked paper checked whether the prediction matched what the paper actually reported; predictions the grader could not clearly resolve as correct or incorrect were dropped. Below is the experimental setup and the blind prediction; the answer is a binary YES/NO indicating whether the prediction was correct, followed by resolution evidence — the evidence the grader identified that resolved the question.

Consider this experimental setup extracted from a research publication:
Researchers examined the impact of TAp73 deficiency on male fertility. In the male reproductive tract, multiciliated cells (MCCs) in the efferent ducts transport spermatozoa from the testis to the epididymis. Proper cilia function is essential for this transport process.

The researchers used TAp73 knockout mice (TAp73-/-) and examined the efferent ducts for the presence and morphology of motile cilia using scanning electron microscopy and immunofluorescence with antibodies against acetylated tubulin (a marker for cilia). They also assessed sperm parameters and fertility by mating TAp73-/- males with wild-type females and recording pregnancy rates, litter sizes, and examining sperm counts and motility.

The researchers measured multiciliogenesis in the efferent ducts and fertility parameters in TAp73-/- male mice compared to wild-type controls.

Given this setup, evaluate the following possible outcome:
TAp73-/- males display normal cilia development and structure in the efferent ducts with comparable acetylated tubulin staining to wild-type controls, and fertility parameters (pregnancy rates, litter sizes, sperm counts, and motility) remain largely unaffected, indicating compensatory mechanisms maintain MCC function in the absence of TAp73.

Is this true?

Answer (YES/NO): NO